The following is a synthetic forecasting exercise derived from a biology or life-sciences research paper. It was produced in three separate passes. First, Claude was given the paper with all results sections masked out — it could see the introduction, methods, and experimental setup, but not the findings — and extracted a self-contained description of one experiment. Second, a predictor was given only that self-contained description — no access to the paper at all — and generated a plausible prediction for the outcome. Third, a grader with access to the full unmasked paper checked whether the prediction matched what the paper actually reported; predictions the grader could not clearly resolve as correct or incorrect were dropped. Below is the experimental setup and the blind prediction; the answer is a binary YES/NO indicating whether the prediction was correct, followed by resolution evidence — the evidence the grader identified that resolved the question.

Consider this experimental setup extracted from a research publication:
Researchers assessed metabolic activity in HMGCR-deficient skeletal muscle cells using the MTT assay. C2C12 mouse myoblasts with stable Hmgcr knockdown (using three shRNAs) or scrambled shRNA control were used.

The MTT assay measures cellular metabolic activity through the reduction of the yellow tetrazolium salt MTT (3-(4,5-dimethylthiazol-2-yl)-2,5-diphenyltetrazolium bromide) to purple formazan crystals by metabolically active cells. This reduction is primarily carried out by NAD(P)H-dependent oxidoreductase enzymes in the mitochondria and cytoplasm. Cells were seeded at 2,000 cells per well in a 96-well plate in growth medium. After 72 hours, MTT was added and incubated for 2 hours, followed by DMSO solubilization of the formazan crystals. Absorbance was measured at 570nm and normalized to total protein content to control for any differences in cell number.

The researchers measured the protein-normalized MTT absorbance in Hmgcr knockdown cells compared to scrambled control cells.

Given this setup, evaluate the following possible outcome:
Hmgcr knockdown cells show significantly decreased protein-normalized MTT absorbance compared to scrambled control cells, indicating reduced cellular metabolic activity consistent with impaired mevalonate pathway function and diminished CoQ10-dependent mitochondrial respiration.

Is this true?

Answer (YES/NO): NO